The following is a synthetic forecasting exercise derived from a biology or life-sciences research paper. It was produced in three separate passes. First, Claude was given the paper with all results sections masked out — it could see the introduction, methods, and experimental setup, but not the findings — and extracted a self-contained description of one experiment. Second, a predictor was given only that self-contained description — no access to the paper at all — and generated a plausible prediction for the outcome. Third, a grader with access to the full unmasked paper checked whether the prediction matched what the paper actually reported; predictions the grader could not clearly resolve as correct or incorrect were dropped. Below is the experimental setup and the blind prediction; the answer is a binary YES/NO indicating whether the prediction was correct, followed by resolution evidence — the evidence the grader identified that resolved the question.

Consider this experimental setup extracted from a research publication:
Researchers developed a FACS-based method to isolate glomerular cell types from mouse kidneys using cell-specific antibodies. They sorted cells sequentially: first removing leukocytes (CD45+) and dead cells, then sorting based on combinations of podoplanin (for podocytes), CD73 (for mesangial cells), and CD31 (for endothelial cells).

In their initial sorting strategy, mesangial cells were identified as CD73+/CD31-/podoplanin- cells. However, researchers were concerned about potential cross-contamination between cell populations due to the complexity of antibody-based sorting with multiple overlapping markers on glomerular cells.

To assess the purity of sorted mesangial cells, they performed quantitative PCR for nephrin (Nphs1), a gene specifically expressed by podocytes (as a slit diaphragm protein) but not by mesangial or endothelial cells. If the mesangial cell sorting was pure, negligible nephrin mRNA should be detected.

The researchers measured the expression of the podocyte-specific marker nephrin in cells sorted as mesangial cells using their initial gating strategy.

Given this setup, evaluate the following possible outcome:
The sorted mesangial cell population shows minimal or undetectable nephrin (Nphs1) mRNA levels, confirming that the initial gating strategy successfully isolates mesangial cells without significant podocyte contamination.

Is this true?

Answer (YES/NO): NO